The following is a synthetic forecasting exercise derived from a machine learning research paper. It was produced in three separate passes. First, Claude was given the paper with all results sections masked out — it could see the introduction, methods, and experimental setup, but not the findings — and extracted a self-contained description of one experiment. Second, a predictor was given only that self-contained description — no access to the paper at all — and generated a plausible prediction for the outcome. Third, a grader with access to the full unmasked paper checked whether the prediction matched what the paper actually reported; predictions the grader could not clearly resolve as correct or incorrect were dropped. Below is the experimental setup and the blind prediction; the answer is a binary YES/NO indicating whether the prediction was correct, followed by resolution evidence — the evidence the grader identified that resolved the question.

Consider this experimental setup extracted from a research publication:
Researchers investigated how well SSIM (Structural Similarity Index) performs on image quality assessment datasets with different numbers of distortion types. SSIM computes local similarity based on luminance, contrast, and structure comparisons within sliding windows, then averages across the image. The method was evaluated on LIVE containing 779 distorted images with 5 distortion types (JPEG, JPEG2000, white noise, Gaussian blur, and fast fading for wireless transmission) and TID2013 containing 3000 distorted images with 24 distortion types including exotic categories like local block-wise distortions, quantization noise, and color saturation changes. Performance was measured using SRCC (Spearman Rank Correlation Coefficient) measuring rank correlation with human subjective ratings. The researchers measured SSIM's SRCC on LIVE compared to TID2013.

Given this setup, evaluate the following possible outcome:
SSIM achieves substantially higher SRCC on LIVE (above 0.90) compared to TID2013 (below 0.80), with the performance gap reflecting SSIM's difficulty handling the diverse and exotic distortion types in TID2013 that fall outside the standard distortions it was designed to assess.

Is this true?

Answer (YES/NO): NO